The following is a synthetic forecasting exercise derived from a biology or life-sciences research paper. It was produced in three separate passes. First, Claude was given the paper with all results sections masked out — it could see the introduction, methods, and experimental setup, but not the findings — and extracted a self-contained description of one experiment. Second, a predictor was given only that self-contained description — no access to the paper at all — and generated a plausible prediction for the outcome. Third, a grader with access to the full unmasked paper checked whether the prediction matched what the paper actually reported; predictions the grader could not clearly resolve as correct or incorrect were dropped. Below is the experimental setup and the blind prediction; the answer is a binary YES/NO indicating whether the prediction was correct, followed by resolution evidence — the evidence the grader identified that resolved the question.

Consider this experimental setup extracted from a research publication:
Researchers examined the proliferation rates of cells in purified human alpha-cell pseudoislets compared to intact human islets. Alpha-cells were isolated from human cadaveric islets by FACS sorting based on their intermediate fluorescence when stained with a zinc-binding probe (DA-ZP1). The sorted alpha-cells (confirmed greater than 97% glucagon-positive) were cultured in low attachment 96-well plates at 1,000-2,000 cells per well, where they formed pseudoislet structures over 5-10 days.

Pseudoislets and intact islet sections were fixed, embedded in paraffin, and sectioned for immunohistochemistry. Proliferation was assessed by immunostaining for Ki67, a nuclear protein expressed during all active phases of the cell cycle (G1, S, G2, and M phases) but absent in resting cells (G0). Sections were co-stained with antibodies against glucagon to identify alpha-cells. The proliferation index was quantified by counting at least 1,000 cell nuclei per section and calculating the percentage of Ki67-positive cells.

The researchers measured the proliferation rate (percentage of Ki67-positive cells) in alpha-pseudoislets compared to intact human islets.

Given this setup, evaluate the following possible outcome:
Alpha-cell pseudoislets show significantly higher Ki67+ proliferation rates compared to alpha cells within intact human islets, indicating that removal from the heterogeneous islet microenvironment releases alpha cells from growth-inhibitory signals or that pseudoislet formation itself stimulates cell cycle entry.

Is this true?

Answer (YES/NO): NO